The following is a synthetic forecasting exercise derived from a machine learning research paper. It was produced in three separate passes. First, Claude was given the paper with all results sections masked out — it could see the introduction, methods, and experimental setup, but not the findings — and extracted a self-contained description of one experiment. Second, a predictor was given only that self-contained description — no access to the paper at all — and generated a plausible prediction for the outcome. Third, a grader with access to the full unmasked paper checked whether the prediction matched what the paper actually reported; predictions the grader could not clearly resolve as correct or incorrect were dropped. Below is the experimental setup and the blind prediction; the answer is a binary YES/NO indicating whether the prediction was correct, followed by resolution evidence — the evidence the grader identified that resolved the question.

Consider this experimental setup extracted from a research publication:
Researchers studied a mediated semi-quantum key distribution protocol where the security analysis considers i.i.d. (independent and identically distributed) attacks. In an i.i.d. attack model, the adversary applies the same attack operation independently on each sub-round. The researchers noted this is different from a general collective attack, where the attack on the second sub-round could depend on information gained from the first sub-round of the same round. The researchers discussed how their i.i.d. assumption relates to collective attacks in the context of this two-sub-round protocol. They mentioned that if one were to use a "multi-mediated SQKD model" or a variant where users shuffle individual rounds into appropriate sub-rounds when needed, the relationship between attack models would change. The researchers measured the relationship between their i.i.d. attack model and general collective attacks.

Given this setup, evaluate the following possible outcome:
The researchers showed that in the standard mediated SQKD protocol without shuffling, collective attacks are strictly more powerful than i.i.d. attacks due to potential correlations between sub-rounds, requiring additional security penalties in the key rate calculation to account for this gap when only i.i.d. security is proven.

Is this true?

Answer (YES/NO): NO